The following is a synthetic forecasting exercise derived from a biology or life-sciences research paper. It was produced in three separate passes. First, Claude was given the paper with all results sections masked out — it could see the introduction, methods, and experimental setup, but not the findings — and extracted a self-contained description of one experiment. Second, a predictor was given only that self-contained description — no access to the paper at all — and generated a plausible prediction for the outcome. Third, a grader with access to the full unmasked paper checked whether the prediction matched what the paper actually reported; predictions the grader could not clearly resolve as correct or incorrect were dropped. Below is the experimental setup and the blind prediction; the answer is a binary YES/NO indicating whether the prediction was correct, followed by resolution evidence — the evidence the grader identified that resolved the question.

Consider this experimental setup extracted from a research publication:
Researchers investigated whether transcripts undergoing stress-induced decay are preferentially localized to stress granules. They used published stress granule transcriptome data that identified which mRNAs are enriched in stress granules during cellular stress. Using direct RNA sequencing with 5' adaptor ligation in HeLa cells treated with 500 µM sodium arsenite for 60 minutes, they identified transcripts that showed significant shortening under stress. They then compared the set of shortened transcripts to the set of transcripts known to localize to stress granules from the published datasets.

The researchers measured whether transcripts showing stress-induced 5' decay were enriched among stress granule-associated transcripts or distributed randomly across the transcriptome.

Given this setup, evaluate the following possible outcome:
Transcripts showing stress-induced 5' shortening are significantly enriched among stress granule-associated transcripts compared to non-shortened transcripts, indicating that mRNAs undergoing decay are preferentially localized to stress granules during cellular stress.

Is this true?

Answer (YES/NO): YES